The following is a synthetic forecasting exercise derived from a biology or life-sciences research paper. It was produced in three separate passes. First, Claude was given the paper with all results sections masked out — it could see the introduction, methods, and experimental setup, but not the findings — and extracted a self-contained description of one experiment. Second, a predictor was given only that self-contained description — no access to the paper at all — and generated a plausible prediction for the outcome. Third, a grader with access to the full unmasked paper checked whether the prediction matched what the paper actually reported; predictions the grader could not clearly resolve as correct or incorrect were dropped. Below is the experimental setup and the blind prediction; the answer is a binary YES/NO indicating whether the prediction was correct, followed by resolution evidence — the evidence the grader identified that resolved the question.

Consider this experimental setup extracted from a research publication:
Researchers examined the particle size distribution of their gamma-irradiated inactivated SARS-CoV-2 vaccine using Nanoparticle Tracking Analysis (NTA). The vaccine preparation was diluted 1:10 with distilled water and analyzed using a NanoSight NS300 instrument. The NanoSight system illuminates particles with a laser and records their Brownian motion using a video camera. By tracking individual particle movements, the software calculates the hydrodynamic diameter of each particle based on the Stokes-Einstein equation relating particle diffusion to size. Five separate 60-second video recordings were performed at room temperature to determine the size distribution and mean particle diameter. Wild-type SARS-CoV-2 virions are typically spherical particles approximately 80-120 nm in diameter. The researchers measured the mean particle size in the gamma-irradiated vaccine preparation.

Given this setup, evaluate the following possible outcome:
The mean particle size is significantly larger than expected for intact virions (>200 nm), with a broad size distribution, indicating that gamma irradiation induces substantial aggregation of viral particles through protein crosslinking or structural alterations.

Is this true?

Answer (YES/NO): NO